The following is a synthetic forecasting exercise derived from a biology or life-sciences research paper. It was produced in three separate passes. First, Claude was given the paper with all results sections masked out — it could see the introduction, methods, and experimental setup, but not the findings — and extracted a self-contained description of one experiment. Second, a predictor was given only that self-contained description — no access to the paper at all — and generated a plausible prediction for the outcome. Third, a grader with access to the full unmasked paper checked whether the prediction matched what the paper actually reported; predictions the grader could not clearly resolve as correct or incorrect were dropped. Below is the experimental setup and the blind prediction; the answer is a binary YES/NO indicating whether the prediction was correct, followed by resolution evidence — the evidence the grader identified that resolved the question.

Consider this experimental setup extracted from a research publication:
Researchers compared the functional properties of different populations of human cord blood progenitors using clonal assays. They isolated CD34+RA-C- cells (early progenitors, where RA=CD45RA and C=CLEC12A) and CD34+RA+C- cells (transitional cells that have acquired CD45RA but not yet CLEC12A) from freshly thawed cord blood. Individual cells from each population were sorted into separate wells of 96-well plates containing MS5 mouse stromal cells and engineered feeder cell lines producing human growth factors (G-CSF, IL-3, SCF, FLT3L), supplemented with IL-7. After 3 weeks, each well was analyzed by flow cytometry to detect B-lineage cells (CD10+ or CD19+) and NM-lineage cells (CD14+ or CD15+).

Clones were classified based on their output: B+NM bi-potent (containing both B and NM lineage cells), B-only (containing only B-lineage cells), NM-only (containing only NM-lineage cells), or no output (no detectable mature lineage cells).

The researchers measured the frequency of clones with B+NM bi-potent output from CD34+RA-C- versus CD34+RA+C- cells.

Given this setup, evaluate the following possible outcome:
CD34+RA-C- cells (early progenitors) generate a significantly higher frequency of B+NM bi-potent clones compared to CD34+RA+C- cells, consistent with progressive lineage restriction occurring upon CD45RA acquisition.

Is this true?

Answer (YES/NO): YES